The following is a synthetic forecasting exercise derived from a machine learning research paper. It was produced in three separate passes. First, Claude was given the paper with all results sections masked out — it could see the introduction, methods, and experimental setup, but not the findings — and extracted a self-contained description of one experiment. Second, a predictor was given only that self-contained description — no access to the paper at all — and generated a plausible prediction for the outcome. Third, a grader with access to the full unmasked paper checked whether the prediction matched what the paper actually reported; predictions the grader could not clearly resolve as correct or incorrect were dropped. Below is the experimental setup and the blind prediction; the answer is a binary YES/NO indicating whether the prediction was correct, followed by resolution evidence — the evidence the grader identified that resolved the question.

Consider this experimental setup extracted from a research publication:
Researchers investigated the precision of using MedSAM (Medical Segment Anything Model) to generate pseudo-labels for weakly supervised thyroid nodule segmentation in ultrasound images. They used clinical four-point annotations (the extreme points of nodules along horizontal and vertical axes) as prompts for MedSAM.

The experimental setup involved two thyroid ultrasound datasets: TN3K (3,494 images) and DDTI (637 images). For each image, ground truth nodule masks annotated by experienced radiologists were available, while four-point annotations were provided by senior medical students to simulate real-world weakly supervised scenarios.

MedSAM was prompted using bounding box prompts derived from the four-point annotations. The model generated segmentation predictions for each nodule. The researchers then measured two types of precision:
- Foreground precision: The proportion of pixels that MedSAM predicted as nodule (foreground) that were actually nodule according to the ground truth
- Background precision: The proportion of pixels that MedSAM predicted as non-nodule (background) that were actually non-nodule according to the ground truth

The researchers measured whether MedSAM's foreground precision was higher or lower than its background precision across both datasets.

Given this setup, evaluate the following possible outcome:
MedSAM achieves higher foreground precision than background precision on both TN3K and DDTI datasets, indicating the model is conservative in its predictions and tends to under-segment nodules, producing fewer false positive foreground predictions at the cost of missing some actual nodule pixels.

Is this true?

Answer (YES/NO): NO